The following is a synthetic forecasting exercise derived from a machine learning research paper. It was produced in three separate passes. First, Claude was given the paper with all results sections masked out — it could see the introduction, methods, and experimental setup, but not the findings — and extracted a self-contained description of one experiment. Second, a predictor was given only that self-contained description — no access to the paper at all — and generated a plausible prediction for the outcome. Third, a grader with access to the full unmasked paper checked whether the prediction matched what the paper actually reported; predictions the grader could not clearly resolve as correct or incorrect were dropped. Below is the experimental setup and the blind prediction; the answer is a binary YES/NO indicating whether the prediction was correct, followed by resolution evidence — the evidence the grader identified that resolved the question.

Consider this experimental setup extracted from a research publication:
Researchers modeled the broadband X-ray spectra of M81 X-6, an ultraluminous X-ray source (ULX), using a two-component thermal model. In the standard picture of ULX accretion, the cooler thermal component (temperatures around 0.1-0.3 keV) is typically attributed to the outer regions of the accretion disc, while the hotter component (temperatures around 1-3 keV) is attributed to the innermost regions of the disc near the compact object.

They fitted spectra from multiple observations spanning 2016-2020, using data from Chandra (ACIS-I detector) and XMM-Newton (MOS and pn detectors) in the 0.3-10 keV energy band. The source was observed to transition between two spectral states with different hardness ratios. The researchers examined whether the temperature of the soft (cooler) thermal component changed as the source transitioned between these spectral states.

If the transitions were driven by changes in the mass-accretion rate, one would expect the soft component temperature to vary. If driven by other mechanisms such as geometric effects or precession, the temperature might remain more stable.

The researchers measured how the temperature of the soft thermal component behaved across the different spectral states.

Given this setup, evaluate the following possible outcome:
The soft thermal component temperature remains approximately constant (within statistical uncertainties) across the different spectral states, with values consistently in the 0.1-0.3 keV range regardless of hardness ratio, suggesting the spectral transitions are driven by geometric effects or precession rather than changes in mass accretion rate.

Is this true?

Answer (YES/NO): NO